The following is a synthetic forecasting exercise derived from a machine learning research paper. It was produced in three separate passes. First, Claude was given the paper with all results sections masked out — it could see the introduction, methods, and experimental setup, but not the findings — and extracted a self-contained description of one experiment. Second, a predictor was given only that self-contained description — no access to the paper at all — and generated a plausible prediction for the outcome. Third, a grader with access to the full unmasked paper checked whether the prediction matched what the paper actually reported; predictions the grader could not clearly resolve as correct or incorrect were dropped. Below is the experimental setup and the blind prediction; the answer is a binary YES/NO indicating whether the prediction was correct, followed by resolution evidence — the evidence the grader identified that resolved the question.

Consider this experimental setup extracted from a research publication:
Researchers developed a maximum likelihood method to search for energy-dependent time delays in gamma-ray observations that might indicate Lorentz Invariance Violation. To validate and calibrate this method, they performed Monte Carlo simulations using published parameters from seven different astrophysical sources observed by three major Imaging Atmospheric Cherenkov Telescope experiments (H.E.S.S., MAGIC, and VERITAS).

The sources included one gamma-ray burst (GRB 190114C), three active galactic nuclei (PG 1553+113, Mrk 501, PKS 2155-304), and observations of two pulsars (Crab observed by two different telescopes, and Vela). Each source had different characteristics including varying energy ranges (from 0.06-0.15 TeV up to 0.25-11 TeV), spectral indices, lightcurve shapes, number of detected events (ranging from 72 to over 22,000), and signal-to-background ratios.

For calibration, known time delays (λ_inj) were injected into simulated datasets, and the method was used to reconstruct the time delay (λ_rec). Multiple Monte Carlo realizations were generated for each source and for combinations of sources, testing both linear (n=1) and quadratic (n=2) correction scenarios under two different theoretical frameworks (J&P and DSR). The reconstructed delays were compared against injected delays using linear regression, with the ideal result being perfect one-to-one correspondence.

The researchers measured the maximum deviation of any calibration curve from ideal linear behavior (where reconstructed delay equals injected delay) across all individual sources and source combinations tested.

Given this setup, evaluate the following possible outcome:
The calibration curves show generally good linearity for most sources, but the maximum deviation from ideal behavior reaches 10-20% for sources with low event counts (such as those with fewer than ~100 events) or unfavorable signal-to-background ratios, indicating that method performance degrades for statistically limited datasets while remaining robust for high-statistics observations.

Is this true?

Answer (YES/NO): NO